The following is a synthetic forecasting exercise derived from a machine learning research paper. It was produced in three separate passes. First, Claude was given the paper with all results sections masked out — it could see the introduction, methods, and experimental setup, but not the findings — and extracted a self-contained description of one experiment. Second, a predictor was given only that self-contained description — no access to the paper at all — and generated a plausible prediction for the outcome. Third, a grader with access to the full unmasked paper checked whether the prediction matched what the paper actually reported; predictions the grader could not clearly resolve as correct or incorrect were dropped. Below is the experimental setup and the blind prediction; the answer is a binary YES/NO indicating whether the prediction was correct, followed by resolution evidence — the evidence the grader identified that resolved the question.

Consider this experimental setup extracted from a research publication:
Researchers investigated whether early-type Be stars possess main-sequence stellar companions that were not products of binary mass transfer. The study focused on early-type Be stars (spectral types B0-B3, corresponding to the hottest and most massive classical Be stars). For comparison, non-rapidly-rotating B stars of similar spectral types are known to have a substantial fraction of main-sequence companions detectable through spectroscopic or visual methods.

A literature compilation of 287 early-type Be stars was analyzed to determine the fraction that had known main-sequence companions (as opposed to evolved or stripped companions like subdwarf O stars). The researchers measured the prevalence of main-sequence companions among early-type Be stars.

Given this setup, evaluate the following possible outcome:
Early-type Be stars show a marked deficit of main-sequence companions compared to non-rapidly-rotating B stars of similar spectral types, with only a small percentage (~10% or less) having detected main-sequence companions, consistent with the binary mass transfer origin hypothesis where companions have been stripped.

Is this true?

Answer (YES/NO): YES